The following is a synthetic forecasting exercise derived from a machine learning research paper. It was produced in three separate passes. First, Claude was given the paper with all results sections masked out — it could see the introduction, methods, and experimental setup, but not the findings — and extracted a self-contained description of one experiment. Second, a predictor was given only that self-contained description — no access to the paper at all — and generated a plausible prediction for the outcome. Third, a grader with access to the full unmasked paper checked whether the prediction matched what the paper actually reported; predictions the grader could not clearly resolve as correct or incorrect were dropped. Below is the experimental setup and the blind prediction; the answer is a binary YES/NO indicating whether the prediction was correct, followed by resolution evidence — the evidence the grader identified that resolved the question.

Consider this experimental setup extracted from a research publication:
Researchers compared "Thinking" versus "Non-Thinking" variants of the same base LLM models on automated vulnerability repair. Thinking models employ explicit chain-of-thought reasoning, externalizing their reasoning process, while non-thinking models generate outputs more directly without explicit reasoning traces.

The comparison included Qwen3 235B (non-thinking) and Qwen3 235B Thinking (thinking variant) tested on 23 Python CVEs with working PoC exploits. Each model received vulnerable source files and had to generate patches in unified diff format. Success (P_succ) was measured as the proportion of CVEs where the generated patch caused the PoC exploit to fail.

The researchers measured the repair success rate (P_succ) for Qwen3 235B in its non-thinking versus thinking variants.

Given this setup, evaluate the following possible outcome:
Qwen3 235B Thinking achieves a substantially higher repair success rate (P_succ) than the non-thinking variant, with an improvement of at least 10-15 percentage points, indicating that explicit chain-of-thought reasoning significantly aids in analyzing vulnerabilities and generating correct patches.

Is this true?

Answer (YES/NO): NO